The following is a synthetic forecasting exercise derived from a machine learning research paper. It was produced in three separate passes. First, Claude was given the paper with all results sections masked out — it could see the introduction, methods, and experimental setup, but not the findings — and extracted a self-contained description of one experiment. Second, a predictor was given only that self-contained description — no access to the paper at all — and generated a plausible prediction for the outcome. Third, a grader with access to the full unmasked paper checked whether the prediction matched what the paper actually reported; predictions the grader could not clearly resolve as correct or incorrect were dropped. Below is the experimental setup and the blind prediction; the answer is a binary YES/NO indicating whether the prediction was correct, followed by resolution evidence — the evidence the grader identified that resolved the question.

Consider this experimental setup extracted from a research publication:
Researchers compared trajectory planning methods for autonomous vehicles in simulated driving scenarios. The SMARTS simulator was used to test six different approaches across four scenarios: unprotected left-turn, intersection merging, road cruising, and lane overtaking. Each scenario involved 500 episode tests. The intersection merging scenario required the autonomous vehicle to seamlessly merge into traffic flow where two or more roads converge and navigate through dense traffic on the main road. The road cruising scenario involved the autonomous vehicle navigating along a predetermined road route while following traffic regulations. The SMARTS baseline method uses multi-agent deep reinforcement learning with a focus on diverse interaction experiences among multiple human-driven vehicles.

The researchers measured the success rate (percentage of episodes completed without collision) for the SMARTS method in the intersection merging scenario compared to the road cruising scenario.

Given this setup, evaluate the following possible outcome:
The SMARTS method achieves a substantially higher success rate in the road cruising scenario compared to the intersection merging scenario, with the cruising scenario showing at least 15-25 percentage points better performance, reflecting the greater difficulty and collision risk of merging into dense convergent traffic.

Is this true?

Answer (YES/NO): NO